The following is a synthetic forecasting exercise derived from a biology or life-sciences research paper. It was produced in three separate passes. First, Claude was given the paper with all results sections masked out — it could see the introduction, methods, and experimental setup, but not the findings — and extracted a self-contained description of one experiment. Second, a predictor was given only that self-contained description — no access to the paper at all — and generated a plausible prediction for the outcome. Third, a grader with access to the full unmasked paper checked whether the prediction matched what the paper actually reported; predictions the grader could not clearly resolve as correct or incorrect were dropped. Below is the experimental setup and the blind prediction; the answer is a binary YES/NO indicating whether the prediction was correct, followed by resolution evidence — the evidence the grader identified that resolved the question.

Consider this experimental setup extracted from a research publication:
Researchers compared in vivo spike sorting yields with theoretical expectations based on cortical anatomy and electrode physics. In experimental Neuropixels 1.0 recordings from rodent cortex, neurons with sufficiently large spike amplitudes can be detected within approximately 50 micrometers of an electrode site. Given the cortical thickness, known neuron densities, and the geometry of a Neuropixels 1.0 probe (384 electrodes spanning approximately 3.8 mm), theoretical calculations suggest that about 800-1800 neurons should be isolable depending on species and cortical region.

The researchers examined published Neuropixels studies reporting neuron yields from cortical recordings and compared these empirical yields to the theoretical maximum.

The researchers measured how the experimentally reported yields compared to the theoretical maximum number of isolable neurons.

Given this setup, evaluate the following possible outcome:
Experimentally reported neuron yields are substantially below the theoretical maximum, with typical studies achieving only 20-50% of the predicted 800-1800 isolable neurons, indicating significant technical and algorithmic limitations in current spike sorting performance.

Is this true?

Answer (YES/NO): NO